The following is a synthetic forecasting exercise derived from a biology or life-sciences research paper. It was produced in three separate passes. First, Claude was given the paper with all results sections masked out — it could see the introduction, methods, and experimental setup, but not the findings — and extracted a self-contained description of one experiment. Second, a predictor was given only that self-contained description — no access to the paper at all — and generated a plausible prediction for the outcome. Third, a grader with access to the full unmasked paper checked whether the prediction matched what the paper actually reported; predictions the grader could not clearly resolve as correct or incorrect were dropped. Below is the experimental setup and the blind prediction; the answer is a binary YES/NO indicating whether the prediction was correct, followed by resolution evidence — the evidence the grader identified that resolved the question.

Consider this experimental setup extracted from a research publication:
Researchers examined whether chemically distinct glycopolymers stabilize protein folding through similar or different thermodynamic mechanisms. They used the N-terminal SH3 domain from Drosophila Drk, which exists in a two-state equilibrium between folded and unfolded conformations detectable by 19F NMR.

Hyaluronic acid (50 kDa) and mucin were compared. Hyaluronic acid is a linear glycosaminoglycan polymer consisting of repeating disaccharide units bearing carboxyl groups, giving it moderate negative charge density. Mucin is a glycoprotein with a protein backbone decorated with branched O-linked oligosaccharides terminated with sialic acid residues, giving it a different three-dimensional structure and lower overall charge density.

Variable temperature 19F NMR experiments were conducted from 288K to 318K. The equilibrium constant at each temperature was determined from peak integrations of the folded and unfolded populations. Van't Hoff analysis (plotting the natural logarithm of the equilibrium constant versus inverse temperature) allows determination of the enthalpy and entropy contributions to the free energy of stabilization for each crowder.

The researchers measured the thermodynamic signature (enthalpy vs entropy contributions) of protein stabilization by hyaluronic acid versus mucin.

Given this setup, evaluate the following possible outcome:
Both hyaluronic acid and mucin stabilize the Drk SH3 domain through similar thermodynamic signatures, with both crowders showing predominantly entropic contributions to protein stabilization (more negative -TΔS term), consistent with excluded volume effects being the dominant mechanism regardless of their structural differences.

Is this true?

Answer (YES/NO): NO